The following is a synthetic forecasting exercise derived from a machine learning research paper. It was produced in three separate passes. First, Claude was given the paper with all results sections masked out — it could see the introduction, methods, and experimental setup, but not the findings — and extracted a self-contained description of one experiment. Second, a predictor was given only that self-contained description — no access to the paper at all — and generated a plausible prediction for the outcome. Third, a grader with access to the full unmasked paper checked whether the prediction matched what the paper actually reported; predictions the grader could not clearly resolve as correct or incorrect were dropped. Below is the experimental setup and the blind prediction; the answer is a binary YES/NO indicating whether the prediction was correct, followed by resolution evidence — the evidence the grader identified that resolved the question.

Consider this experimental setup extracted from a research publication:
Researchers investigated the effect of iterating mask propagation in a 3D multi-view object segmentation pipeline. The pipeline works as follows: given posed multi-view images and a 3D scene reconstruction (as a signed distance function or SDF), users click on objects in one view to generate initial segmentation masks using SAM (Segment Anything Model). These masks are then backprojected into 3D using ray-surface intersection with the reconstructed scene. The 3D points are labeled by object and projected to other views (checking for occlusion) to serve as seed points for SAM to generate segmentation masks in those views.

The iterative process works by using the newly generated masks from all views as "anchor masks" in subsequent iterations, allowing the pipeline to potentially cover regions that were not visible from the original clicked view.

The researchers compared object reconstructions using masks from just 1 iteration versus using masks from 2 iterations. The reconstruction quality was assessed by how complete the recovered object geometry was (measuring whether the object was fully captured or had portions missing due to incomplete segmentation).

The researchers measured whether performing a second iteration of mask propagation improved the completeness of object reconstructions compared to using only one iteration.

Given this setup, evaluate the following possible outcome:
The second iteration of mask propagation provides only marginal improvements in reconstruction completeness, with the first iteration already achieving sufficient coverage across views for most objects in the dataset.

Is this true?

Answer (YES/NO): NO